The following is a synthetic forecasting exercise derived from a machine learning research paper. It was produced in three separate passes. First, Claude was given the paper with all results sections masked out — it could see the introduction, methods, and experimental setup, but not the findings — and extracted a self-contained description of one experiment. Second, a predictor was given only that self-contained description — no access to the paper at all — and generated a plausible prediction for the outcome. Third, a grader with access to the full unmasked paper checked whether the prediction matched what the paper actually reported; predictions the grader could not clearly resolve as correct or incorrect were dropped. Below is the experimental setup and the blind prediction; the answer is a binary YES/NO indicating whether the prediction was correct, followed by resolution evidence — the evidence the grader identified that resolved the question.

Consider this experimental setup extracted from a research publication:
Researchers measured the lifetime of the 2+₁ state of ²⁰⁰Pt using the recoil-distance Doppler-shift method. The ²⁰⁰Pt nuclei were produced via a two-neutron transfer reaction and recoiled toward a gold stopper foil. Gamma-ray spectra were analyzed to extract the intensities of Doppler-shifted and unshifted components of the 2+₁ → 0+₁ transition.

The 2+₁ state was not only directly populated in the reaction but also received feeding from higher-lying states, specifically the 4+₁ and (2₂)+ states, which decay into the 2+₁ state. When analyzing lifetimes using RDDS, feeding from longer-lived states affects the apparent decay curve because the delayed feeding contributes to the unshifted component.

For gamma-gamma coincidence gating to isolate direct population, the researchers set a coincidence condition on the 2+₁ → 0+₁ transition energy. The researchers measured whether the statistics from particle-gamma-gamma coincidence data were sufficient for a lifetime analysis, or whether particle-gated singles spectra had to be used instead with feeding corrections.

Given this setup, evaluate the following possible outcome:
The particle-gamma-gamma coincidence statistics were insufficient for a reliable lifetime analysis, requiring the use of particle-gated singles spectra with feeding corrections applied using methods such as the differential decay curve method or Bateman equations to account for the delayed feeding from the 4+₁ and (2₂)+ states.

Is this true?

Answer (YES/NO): YES